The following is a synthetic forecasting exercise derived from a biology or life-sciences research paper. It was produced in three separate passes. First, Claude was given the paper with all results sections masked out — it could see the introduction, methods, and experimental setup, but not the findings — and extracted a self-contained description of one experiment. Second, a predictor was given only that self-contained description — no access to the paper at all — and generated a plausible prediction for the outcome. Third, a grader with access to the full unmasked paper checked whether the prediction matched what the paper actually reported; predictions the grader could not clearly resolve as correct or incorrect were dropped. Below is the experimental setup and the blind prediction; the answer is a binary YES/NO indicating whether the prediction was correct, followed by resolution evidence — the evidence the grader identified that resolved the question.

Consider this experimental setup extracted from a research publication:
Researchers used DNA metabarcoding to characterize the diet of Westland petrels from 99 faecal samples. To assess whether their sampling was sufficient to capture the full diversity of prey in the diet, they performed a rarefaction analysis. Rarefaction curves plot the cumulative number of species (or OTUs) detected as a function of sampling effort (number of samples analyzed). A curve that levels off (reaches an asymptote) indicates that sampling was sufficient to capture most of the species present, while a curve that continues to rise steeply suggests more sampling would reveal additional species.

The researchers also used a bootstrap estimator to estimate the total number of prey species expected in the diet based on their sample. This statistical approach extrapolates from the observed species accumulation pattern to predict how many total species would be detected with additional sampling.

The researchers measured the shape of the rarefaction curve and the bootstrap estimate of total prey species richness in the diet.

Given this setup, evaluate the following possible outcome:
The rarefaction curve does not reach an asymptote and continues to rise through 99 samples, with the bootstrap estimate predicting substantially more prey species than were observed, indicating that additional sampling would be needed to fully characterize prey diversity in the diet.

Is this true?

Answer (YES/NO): NO